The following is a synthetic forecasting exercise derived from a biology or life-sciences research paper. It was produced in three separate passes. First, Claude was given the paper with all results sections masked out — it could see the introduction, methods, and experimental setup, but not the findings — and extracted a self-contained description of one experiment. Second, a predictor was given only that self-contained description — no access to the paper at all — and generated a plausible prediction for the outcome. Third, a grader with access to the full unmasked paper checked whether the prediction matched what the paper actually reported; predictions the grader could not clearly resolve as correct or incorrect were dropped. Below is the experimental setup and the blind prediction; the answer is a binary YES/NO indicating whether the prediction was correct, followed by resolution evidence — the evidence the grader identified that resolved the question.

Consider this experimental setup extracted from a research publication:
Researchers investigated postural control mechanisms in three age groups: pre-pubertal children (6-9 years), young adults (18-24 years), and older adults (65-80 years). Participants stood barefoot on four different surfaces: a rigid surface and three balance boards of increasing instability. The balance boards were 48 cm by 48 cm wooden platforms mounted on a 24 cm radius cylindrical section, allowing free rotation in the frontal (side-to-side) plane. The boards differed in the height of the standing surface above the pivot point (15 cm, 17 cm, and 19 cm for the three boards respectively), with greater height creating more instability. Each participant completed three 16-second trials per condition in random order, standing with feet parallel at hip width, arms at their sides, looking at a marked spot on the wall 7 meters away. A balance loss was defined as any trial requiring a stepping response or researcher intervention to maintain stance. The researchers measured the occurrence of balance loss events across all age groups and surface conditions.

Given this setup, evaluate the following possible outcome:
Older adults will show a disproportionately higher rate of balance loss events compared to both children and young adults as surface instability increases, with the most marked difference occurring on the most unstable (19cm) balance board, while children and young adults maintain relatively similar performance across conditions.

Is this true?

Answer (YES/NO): NO